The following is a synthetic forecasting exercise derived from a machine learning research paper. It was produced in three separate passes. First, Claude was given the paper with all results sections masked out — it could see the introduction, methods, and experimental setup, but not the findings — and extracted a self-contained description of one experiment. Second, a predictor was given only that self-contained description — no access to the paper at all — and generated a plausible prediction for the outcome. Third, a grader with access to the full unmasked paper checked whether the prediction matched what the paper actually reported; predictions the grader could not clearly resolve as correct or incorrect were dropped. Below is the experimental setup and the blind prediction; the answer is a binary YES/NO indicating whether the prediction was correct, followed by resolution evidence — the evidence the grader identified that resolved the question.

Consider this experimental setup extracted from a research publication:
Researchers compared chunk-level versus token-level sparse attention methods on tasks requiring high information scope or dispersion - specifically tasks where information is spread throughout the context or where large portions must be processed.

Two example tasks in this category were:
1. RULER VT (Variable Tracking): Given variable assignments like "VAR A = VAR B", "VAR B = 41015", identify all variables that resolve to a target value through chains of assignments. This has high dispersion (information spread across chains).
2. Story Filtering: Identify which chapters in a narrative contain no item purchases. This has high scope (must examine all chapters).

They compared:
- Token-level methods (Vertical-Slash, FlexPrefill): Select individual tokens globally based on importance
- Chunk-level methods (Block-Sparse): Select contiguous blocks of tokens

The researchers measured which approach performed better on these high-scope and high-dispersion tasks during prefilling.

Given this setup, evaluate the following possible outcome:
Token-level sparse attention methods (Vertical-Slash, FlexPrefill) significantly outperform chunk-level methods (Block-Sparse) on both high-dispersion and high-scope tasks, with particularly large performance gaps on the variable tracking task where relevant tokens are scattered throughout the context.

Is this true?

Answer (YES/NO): NO